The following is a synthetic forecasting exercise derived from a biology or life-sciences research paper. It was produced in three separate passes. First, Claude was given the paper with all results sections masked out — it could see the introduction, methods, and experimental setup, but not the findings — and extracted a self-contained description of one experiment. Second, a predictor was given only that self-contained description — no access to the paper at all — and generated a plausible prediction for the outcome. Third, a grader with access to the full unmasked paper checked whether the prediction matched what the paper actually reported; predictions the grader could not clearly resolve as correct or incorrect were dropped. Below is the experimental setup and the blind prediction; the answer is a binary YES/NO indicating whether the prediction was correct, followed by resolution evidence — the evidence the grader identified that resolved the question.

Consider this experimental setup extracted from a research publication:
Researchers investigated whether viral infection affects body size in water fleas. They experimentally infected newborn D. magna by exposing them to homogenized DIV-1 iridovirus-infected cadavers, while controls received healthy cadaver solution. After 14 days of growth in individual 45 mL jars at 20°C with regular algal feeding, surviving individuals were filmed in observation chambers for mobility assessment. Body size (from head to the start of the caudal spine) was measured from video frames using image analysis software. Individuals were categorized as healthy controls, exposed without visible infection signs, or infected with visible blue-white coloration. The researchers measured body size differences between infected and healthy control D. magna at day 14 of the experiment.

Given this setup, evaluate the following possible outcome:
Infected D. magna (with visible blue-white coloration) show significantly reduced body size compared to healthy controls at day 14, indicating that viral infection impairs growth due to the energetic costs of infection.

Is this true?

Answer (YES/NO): NO